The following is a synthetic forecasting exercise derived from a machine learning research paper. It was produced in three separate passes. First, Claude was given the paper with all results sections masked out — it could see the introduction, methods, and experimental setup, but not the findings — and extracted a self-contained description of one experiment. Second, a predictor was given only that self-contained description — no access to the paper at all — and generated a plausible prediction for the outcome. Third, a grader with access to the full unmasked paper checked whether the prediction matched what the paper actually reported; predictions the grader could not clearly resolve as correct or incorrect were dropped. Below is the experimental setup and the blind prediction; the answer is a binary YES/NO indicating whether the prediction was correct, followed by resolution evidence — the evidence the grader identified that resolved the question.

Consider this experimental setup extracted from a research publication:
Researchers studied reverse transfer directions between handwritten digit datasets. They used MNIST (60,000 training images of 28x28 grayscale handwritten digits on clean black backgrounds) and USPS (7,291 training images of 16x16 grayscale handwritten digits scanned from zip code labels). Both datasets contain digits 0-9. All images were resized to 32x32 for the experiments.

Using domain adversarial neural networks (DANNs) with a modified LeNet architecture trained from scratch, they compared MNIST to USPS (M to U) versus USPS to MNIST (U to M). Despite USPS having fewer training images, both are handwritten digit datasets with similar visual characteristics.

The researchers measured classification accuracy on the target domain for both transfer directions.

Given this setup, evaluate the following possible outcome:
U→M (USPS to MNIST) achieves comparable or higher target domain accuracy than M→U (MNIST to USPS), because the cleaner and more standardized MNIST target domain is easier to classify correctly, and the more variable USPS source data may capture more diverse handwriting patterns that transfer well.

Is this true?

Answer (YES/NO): YES